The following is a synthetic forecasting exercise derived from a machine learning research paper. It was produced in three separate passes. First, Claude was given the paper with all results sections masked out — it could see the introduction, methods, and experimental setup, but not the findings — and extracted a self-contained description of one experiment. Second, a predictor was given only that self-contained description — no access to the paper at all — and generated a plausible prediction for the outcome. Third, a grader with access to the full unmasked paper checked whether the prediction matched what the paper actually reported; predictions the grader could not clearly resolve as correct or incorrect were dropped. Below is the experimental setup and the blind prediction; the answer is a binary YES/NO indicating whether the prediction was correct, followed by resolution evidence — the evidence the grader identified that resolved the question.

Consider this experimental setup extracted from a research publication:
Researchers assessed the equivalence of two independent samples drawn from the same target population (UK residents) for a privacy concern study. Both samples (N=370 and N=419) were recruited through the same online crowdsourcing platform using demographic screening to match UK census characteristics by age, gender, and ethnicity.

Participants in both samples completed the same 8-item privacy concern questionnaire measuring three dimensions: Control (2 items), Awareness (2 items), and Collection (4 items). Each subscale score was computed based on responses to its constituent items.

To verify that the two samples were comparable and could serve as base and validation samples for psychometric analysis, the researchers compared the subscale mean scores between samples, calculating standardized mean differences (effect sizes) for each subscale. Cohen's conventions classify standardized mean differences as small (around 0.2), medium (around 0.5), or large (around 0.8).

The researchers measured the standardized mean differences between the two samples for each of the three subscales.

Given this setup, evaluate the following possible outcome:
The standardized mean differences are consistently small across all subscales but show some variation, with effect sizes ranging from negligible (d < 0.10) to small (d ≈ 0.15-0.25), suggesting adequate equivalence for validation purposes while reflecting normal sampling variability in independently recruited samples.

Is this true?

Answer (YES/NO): NO